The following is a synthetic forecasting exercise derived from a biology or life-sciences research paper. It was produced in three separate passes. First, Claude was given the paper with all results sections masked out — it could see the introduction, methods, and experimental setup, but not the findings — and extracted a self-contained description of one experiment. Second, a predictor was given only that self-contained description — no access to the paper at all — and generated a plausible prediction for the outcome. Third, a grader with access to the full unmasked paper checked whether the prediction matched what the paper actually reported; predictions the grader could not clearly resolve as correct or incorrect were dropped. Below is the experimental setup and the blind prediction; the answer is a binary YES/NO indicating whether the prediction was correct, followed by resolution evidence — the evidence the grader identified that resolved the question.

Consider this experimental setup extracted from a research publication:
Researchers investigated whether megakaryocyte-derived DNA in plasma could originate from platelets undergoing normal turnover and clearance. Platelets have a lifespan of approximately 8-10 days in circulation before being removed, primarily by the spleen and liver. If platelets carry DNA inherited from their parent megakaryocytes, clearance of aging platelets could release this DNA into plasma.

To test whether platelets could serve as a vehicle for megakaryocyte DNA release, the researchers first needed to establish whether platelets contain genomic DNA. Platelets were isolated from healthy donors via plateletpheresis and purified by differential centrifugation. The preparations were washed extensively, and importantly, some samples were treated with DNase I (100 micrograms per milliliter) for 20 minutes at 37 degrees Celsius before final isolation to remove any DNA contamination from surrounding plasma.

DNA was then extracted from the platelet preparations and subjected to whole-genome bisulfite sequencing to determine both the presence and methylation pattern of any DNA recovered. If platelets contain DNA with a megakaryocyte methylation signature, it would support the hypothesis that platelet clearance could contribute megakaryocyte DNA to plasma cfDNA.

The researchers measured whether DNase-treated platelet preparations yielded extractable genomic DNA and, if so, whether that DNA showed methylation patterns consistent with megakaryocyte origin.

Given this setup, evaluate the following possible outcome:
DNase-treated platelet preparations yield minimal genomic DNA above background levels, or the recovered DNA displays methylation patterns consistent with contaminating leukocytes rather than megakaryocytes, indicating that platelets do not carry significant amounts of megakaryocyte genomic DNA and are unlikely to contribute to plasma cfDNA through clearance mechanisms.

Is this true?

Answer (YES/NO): NO